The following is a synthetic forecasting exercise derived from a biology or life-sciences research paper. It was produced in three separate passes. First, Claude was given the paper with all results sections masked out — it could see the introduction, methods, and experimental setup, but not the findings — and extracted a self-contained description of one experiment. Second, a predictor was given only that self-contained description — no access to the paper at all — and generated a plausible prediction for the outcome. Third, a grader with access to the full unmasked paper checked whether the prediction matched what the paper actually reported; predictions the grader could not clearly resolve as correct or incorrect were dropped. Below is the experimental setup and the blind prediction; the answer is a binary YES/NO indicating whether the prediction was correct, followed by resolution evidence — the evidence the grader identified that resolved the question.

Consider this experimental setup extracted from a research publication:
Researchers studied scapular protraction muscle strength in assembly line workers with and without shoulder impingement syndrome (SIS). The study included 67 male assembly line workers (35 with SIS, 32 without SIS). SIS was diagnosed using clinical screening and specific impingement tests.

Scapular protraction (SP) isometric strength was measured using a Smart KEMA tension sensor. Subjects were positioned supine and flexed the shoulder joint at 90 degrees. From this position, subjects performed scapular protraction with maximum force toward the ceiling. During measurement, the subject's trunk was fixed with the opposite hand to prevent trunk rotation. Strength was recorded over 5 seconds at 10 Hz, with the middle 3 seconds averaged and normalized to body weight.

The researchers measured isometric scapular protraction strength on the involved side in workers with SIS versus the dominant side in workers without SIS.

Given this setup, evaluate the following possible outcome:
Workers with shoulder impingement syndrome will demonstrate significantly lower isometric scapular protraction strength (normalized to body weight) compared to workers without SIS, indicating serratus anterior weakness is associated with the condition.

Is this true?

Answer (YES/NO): NO